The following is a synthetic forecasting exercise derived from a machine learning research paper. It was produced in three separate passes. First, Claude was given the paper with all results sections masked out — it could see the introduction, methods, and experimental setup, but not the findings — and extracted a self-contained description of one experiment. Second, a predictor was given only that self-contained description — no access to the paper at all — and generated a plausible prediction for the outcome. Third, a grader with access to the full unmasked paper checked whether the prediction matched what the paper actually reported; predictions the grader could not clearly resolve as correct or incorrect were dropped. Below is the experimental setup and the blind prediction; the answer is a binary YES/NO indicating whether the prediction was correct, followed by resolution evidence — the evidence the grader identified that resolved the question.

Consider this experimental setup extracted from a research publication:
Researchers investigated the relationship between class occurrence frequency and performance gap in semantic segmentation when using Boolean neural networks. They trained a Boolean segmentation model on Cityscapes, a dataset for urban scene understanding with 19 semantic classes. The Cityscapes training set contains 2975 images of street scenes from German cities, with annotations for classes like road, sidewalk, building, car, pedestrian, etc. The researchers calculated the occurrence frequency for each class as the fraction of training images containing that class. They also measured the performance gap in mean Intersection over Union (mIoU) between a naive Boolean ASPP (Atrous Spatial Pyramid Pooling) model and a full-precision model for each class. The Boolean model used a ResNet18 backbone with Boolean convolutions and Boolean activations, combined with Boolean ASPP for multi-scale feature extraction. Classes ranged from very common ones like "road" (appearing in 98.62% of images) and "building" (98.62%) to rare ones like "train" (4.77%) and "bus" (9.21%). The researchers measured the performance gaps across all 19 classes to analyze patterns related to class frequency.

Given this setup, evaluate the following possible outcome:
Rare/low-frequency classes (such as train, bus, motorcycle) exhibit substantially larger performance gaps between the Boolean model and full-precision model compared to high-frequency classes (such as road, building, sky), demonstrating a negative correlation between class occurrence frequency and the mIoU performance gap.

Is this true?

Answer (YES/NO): YES